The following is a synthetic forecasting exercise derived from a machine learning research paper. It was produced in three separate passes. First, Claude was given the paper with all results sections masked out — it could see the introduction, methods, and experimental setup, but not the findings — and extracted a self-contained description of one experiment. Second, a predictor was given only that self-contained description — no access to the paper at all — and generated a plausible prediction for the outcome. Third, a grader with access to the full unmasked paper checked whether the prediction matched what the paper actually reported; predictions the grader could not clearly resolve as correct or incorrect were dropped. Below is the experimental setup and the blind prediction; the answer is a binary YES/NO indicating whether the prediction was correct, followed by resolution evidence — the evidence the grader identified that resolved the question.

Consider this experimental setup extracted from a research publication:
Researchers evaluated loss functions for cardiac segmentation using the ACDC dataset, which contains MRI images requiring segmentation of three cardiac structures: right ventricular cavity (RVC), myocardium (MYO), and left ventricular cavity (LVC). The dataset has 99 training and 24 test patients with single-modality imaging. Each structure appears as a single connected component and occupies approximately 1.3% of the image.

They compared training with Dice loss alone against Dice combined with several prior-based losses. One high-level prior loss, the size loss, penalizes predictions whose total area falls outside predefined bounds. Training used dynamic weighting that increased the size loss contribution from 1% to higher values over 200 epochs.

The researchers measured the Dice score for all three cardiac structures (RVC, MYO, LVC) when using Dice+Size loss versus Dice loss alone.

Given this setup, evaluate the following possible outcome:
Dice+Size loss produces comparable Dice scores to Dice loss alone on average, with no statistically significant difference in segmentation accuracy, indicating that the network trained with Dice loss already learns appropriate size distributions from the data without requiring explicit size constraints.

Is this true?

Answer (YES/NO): NO